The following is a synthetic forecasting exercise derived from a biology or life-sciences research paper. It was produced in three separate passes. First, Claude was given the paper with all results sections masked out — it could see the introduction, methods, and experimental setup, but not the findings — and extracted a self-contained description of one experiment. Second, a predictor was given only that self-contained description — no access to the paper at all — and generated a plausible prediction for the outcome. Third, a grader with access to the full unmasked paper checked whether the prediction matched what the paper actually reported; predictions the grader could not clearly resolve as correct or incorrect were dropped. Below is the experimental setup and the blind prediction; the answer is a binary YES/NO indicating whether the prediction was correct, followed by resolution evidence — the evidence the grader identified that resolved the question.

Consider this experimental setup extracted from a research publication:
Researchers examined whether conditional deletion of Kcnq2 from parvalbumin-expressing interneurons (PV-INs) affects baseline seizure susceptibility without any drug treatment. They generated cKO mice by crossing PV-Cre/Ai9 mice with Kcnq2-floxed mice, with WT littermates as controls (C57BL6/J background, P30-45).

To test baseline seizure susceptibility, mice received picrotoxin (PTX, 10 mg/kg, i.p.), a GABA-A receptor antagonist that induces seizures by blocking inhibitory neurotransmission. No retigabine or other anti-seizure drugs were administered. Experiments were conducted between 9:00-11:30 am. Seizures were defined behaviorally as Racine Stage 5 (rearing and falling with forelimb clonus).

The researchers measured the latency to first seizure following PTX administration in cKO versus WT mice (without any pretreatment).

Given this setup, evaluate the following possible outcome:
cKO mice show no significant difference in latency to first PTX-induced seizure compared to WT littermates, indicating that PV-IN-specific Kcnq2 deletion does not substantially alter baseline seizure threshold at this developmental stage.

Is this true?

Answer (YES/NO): NO